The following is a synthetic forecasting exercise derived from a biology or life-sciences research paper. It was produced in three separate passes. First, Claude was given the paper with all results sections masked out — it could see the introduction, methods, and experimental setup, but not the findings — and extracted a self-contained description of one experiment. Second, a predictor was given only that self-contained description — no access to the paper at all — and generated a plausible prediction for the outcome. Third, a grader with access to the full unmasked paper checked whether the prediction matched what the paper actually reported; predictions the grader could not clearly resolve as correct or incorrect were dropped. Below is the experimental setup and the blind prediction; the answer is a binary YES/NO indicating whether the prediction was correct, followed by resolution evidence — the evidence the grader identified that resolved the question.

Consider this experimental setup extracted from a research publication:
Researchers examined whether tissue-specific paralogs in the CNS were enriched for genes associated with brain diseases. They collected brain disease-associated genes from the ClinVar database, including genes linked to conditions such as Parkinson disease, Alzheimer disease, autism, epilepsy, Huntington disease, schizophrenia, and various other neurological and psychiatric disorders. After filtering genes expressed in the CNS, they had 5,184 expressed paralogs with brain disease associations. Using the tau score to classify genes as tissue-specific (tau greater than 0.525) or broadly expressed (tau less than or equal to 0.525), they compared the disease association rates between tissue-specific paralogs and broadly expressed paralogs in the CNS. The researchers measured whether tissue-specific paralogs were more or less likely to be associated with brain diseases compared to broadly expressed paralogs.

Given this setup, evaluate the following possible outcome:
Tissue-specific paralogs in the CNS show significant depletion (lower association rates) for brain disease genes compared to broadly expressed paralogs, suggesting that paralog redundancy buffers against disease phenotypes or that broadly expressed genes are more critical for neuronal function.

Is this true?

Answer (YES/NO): NO